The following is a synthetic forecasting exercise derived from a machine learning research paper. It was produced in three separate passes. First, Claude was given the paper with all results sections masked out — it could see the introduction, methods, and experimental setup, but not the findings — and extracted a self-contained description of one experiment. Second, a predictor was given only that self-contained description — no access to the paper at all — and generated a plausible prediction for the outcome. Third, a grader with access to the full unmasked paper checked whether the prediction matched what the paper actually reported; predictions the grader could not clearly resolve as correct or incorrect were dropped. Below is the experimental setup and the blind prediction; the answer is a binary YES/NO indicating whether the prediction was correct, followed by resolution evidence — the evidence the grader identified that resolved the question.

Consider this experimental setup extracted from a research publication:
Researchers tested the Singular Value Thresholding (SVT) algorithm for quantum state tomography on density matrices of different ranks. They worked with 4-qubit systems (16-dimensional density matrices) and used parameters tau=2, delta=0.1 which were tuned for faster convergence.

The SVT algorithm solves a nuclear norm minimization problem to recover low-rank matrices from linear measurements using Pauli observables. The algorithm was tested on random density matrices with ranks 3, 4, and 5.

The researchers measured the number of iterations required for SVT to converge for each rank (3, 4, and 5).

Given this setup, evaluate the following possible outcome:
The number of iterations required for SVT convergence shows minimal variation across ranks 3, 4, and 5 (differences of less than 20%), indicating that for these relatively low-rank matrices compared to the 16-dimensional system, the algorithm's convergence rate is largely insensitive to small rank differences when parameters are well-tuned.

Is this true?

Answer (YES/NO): NO